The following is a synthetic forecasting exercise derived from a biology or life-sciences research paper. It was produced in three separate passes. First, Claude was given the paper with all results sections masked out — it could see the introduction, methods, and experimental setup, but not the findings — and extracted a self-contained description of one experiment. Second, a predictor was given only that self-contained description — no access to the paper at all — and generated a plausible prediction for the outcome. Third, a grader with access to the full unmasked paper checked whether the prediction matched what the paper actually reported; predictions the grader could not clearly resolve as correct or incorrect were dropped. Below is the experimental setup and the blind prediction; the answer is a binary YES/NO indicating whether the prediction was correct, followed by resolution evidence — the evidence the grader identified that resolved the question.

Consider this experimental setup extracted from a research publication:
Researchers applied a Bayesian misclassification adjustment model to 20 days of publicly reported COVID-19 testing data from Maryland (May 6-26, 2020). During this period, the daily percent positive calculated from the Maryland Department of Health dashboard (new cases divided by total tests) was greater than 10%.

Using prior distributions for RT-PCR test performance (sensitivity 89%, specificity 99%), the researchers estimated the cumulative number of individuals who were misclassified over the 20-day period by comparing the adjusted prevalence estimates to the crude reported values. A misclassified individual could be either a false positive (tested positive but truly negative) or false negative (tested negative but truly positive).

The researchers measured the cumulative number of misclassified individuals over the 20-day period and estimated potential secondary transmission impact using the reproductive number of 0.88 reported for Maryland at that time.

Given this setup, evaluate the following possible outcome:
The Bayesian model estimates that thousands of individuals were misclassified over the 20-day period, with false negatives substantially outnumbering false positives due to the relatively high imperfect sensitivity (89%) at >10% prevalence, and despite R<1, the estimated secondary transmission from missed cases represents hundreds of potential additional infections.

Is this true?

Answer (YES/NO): NO